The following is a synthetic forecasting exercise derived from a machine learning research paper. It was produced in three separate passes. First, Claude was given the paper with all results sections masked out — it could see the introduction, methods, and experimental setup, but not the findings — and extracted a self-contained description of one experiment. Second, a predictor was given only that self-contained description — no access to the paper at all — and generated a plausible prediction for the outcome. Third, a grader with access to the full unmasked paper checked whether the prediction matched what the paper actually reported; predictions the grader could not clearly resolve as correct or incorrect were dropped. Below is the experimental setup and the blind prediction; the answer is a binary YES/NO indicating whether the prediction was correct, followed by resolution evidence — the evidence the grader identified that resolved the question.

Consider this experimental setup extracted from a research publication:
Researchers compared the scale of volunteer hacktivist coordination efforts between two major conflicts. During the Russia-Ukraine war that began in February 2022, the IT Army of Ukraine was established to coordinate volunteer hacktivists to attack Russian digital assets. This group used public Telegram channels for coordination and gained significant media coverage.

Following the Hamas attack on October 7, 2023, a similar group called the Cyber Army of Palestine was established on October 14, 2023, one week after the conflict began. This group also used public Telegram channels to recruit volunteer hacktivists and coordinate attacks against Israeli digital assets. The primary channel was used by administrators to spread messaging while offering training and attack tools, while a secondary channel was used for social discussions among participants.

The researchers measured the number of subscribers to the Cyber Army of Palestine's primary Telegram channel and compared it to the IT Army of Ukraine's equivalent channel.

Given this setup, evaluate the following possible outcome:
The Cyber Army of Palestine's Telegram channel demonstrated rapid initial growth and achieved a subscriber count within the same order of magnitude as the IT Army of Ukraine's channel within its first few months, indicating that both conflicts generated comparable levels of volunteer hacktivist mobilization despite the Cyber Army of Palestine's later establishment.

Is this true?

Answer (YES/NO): NO